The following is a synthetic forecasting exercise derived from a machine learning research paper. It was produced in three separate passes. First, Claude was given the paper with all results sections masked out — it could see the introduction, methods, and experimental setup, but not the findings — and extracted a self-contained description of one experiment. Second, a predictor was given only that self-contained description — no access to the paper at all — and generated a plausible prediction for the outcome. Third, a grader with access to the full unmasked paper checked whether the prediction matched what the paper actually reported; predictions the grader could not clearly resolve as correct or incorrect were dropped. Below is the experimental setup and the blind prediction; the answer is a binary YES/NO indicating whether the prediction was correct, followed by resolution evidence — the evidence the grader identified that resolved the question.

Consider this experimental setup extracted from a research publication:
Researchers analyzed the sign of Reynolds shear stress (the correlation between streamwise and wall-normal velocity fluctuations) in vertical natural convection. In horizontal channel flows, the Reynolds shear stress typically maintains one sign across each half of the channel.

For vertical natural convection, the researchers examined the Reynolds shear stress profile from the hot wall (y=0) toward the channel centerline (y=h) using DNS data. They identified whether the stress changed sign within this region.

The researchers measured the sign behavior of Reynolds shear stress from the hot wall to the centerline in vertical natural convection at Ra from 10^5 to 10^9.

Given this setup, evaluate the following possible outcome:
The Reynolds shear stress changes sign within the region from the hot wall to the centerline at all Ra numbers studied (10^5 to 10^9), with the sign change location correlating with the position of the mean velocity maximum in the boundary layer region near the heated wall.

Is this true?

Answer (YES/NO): YES